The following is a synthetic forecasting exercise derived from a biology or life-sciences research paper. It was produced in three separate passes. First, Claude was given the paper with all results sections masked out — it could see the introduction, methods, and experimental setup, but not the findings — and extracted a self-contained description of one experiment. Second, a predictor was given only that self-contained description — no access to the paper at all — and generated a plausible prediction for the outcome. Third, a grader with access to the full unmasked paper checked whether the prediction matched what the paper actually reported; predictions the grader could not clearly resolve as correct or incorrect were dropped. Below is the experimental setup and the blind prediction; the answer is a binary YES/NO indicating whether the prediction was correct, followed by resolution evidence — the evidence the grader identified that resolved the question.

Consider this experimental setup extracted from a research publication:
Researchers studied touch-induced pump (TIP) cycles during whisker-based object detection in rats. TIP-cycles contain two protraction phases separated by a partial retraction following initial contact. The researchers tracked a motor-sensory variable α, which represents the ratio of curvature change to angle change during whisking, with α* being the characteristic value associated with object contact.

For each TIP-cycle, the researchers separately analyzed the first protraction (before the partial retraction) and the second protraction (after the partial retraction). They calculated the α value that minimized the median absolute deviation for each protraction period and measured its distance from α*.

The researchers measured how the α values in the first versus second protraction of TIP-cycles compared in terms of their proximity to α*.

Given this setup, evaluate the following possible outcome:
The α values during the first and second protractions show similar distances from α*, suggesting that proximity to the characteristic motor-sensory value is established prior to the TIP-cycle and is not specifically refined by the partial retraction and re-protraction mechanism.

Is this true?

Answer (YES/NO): NO